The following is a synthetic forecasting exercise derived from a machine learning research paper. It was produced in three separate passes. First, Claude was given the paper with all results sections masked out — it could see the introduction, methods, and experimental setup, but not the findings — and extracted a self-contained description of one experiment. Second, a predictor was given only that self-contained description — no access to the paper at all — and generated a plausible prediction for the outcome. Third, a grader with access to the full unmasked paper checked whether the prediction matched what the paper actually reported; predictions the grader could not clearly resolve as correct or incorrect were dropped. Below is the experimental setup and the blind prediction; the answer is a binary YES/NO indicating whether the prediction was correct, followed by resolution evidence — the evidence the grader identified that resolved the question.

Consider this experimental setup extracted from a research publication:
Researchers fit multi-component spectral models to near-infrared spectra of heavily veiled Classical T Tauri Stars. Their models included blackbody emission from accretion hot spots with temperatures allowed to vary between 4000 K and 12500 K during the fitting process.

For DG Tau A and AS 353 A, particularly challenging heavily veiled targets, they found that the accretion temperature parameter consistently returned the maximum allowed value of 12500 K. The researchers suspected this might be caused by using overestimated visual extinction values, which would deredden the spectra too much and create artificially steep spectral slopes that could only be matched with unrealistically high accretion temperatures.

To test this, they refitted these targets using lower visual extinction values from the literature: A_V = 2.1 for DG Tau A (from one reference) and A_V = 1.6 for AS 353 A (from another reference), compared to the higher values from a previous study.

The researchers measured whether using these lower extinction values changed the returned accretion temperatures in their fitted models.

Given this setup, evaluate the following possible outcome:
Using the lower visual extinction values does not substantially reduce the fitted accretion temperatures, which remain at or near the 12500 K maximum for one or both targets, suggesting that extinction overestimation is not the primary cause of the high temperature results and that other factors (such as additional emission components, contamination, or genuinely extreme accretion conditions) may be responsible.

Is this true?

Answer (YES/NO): YES